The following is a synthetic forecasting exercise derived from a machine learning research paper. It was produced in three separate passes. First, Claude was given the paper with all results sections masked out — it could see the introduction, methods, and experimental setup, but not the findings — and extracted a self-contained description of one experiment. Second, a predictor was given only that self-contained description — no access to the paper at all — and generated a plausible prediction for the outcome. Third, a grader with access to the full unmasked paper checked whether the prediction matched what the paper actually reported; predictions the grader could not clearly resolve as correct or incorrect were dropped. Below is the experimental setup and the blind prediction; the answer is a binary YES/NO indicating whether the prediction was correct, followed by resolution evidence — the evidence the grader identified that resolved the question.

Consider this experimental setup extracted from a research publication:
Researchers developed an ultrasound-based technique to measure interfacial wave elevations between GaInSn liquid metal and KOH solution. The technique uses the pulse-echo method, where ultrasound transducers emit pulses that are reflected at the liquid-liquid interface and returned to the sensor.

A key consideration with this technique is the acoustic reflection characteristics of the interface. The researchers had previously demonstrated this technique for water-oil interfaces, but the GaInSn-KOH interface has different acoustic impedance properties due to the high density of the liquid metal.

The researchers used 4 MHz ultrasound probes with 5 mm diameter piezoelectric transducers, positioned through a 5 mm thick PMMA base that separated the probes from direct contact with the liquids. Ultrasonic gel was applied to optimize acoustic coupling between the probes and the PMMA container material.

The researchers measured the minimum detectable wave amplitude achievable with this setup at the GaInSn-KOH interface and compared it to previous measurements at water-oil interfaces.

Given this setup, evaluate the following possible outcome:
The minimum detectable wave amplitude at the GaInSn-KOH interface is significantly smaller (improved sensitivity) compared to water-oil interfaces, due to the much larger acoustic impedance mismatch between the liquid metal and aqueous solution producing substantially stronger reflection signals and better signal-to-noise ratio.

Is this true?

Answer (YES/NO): YES